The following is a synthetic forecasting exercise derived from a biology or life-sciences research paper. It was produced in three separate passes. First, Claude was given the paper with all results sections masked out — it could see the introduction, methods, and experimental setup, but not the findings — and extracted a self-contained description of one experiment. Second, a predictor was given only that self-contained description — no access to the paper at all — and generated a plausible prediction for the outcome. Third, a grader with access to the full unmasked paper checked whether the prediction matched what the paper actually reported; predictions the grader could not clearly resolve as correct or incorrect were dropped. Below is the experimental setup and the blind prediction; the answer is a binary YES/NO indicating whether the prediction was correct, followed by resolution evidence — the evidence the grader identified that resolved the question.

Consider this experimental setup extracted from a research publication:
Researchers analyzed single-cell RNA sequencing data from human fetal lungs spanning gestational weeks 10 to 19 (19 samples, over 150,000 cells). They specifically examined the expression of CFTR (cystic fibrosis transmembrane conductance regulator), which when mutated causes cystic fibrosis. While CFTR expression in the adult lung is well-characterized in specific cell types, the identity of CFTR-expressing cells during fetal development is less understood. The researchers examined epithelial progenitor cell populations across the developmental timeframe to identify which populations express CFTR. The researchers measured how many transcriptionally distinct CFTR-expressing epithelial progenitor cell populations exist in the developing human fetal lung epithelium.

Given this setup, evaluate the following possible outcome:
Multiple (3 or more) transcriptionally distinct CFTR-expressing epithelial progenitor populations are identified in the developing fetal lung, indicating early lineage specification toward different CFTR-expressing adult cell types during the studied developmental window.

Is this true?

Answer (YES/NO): YES